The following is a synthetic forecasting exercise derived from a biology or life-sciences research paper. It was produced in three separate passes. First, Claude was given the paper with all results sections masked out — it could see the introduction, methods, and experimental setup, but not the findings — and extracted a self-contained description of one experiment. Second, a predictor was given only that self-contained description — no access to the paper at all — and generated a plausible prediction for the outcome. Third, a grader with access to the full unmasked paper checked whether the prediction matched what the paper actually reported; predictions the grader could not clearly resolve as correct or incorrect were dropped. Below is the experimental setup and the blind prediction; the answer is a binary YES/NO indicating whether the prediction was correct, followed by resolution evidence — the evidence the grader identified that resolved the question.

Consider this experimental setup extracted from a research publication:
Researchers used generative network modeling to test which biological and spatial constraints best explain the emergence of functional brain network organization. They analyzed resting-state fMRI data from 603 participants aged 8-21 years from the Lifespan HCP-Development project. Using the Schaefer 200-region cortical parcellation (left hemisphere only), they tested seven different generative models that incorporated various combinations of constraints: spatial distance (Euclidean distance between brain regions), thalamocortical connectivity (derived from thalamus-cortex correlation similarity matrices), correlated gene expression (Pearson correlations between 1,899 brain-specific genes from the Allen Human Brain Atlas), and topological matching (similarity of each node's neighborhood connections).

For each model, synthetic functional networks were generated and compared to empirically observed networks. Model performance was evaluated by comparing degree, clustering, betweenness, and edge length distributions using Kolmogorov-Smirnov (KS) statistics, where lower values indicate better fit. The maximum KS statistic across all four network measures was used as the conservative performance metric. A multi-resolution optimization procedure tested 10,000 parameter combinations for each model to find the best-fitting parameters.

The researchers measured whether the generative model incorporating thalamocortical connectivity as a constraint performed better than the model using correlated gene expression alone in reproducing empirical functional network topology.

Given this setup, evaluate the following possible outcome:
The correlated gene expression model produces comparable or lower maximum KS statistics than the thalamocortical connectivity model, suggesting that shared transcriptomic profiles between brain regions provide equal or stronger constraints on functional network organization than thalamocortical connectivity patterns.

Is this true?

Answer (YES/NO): NO